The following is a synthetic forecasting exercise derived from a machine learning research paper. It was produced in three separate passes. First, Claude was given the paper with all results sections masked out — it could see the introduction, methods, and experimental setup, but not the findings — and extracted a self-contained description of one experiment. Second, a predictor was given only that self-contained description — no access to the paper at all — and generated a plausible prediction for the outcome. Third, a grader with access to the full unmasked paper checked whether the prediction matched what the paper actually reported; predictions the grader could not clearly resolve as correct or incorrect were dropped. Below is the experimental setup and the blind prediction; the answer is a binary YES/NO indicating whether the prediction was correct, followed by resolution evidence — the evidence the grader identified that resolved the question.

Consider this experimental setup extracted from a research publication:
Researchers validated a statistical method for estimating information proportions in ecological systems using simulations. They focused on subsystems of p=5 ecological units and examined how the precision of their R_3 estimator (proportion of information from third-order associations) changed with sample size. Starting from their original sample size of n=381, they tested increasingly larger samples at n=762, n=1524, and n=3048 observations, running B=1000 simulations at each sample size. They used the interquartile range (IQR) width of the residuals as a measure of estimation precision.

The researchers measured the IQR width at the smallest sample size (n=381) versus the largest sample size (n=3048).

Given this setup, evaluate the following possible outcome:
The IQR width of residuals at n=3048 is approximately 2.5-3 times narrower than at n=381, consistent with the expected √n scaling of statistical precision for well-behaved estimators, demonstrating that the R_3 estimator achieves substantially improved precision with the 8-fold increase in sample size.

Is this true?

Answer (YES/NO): NO